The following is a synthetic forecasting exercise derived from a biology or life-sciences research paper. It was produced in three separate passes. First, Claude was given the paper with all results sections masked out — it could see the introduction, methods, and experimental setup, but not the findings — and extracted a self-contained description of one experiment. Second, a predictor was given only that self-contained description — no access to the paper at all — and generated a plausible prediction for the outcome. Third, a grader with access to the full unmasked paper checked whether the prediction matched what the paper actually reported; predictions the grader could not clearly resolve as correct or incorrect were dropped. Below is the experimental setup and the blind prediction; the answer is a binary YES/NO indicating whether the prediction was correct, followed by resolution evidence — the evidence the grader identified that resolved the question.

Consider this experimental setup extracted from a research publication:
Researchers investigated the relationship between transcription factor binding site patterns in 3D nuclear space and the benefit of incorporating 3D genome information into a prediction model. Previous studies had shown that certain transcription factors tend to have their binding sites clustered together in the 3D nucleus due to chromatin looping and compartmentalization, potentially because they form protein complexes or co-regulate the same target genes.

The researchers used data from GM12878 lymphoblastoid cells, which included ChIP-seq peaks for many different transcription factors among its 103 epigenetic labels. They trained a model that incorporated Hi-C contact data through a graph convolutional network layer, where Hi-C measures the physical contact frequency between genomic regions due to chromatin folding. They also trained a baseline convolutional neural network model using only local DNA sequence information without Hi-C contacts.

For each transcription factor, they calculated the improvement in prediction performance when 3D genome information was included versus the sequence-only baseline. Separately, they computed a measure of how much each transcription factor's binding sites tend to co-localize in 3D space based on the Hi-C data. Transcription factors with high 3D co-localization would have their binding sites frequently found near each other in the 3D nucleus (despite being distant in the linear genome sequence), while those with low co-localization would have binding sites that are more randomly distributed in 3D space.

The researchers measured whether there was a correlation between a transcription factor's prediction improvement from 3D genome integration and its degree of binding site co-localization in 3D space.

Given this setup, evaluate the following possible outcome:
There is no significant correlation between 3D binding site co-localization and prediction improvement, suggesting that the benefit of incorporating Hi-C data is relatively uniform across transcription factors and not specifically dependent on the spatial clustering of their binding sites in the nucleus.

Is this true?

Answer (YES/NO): NO